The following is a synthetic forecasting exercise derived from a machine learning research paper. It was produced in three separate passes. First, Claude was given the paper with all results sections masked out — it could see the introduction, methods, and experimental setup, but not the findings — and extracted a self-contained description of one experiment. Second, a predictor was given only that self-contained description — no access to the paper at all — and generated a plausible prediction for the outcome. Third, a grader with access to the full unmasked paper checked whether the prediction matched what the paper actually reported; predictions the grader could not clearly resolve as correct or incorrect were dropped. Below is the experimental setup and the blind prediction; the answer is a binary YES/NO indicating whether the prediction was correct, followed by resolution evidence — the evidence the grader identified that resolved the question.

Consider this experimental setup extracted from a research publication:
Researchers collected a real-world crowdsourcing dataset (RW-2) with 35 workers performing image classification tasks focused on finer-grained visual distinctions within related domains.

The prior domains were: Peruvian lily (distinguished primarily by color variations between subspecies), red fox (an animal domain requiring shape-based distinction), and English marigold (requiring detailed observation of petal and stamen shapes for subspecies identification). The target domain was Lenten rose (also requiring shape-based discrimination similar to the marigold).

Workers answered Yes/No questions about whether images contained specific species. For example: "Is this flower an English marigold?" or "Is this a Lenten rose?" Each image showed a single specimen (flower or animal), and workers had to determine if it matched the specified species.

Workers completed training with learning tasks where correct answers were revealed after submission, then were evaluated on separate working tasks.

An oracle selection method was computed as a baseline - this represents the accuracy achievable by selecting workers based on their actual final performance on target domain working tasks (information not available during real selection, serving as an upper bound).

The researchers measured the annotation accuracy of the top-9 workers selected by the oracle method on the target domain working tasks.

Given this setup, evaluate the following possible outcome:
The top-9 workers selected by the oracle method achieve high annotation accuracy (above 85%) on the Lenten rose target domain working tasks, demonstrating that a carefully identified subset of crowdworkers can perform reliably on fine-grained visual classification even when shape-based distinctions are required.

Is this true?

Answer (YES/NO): YES